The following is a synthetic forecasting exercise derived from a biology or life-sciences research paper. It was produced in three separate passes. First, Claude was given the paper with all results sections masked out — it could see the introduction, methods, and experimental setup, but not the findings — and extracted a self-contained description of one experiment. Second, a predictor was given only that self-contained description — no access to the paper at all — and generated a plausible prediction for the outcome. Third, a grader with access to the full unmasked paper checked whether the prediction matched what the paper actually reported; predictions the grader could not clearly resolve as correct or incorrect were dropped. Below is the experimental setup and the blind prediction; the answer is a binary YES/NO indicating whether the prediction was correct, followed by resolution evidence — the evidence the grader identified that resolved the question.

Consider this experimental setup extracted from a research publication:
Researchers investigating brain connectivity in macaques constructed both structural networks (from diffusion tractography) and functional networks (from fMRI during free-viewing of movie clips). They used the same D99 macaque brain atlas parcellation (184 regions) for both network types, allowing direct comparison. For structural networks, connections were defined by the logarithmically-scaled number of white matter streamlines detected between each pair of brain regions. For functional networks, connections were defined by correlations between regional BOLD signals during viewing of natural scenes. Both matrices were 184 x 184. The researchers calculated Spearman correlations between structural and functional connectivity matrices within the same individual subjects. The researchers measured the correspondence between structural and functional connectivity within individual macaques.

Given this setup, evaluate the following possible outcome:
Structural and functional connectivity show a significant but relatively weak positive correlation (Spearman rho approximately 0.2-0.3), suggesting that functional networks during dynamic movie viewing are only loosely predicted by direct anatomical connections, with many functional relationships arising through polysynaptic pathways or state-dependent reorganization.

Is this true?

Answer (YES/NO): NO